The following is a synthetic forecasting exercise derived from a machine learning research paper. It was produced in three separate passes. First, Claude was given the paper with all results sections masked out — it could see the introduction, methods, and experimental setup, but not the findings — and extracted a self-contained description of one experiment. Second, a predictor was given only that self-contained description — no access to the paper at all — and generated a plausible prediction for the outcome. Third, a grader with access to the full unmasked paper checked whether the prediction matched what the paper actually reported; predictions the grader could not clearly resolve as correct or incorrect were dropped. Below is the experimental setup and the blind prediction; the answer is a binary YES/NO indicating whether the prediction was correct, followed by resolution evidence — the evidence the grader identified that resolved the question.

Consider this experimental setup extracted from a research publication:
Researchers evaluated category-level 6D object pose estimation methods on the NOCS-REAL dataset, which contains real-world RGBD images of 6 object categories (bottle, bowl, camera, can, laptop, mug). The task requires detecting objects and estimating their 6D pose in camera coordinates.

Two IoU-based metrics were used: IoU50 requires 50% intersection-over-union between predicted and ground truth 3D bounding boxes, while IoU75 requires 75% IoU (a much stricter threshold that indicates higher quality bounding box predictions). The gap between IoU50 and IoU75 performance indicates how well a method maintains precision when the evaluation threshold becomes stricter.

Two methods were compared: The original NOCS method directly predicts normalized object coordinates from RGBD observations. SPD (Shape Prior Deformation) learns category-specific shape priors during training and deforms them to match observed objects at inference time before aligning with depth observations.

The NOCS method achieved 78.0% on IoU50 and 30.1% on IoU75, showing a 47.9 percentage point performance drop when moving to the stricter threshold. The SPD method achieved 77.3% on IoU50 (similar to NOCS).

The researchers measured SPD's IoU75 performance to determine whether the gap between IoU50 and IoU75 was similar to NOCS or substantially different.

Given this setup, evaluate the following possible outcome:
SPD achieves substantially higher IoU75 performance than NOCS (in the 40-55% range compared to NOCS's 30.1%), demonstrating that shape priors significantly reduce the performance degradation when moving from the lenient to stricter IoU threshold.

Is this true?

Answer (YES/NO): YES